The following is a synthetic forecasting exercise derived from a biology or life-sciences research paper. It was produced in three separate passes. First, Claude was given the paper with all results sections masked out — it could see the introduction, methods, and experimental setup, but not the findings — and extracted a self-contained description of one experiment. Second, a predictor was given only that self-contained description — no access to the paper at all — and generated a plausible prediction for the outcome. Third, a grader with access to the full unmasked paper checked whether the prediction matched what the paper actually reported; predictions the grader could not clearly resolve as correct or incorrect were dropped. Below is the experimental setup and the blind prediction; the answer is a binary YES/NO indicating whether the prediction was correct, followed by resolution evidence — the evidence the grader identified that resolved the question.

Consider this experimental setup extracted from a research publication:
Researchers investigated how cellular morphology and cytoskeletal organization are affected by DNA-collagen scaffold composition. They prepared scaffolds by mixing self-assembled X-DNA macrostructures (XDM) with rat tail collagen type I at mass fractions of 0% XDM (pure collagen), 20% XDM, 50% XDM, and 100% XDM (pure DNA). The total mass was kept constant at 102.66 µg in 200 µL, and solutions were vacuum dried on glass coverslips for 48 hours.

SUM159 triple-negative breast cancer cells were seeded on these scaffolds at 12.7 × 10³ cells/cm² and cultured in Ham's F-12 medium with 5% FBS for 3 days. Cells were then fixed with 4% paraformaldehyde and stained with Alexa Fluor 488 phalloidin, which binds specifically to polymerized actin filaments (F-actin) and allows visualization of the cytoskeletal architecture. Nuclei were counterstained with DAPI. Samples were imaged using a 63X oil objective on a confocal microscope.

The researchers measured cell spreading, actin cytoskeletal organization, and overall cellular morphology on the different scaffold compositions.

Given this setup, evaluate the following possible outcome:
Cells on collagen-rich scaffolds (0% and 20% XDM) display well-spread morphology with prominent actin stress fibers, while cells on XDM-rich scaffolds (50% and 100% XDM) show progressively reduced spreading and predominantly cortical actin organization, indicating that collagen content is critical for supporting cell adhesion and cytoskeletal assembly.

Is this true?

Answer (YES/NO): NO